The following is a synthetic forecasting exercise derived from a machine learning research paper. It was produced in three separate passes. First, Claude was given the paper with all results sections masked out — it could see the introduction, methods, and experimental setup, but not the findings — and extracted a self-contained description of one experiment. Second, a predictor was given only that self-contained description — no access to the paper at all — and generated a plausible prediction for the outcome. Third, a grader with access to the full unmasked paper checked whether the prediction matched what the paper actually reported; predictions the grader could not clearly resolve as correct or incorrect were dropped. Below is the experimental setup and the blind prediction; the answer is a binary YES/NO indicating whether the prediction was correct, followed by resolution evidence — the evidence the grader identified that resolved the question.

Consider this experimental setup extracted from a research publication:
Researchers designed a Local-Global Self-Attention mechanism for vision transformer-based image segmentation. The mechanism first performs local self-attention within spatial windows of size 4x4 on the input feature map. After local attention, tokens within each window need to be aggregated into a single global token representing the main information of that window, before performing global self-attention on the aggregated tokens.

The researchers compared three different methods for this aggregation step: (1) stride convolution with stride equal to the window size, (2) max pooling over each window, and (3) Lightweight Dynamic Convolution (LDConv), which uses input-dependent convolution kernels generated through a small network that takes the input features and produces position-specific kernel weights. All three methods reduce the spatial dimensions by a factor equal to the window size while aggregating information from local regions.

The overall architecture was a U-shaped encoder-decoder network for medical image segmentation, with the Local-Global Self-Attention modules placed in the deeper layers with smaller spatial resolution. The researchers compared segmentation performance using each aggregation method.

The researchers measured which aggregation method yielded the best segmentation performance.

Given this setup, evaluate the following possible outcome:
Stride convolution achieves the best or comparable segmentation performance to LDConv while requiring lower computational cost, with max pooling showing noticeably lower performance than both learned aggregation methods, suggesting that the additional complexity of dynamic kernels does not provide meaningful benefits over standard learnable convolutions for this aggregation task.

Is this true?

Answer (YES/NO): NO